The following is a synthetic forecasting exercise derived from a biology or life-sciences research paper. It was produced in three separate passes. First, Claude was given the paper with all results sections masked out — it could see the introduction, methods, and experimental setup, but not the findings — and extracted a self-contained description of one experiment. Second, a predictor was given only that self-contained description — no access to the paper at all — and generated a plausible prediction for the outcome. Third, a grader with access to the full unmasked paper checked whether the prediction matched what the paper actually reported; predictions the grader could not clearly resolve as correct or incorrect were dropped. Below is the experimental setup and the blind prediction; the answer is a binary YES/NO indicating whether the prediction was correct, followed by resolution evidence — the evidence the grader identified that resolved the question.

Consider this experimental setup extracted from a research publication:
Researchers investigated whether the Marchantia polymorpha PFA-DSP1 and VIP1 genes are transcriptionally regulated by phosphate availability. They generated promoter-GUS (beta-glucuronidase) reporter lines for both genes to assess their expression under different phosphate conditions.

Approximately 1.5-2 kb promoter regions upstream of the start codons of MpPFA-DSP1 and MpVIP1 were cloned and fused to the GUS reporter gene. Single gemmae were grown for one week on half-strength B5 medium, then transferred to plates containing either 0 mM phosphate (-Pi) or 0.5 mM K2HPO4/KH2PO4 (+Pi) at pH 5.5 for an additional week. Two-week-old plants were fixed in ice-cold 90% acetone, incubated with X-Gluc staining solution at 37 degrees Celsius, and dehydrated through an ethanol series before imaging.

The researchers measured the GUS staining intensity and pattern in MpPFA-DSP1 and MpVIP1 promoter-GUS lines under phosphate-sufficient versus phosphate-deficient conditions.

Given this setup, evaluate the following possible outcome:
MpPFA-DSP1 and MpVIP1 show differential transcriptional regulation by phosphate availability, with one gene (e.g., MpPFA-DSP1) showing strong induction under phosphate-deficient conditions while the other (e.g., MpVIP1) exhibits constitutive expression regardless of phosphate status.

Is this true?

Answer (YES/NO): NO